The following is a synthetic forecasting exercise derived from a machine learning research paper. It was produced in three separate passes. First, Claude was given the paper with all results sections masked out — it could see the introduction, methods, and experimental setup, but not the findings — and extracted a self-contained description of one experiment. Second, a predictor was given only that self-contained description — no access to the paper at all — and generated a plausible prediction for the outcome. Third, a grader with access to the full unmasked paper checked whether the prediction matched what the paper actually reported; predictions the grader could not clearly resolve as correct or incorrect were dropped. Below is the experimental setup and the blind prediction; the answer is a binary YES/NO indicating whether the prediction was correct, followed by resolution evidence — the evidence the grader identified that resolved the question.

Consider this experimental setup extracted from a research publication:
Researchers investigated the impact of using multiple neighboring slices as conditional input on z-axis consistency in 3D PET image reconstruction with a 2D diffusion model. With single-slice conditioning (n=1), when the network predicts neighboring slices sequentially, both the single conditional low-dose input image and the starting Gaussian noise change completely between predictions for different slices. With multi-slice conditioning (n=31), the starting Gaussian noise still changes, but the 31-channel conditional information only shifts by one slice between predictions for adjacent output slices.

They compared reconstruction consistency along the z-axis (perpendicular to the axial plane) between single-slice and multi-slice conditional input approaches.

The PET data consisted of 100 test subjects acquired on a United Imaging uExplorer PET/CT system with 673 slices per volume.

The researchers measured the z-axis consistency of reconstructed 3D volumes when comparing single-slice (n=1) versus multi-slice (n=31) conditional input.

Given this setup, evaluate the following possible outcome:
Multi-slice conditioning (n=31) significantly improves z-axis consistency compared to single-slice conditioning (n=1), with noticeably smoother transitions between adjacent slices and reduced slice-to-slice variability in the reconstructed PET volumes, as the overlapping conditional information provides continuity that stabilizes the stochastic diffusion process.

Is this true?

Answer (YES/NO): YES